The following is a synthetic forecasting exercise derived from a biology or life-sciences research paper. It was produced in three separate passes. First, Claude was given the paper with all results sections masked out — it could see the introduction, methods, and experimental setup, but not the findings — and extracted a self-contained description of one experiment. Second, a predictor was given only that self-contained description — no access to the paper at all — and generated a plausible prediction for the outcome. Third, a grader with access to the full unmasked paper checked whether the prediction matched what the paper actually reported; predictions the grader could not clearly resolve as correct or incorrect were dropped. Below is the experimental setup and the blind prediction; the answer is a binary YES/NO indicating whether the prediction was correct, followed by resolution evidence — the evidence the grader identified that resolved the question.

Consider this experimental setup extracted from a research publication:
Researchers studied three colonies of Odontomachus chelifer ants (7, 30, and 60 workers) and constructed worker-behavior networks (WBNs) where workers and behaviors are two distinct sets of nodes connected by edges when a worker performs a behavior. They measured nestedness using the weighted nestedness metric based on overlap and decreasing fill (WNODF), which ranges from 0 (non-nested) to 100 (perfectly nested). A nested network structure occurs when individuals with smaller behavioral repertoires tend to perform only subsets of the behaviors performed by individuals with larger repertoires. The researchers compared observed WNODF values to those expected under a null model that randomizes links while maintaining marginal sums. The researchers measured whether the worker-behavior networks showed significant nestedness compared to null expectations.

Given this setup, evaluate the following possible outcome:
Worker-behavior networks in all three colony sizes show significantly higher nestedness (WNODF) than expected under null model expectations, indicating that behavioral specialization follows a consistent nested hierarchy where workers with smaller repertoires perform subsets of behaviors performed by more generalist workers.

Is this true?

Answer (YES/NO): NO